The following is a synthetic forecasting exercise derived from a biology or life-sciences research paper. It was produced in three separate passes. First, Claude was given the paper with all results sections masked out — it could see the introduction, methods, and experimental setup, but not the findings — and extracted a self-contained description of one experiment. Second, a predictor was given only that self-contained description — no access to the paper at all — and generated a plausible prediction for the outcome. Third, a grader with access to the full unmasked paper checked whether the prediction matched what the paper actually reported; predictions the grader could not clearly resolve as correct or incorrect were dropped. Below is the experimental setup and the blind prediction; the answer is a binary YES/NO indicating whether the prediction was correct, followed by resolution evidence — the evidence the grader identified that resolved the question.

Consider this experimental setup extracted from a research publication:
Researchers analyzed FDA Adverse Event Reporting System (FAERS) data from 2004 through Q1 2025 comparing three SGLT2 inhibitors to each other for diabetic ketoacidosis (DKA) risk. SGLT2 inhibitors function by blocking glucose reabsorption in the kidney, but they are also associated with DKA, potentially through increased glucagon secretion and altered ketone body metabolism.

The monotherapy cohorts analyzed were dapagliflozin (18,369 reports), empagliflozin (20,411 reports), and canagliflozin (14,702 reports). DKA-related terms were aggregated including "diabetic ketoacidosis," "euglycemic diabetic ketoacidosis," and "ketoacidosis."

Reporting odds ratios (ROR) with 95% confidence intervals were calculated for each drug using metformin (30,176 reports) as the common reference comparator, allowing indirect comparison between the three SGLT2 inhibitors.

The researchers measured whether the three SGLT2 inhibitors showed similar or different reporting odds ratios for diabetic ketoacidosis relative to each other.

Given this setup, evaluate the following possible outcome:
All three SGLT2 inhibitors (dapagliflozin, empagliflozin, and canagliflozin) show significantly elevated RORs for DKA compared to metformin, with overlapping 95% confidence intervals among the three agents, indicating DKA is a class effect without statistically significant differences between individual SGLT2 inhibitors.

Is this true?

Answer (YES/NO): NO